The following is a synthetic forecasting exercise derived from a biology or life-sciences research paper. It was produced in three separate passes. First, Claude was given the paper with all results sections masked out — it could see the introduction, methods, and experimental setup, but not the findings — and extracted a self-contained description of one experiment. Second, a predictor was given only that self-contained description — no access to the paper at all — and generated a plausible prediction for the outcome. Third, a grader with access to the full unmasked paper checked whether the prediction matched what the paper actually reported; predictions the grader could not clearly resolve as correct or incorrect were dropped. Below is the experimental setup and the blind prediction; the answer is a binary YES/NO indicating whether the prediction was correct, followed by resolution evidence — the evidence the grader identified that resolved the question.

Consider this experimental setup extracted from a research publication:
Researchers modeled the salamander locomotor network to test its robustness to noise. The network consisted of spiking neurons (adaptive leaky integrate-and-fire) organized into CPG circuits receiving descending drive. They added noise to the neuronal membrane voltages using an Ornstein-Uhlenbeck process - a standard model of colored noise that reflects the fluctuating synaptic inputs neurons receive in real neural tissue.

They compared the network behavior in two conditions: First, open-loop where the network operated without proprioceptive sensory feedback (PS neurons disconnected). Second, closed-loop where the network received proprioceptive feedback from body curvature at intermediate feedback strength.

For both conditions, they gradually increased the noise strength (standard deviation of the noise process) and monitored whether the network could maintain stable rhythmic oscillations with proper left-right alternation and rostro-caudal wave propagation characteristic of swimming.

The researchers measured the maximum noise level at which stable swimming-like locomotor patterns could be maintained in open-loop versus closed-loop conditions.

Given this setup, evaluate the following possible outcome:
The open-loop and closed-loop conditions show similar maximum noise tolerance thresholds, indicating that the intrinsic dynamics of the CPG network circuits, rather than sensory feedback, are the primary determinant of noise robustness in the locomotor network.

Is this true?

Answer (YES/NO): NO